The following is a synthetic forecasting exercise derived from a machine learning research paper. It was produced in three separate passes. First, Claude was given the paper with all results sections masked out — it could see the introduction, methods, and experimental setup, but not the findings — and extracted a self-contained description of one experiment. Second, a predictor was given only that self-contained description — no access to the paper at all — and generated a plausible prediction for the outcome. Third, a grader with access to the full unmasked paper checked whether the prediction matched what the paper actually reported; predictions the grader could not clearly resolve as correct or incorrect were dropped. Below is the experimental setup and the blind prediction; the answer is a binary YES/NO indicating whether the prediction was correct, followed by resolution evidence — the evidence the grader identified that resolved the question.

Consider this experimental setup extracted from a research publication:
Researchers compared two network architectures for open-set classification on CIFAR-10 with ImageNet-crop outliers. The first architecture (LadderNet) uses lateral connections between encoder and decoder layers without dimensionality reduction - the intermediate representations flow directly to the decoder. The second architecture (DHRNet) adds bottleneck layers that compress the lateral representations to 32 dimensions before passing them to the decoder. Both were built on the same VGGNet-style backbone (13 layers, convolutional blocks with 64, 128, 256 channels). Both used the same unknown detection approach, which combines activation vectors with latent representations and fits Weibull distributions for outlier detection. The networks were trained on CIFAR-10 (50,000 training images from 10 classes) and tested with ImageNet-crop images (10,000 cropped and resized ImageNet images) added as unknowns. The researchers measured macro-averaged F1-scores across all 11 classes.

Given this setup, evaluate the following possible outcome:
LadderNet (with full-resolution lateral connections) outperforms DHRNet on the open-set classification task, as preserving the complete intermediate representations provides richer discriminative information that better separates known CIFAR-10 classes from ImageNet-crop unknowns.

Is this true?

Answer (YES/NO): NO